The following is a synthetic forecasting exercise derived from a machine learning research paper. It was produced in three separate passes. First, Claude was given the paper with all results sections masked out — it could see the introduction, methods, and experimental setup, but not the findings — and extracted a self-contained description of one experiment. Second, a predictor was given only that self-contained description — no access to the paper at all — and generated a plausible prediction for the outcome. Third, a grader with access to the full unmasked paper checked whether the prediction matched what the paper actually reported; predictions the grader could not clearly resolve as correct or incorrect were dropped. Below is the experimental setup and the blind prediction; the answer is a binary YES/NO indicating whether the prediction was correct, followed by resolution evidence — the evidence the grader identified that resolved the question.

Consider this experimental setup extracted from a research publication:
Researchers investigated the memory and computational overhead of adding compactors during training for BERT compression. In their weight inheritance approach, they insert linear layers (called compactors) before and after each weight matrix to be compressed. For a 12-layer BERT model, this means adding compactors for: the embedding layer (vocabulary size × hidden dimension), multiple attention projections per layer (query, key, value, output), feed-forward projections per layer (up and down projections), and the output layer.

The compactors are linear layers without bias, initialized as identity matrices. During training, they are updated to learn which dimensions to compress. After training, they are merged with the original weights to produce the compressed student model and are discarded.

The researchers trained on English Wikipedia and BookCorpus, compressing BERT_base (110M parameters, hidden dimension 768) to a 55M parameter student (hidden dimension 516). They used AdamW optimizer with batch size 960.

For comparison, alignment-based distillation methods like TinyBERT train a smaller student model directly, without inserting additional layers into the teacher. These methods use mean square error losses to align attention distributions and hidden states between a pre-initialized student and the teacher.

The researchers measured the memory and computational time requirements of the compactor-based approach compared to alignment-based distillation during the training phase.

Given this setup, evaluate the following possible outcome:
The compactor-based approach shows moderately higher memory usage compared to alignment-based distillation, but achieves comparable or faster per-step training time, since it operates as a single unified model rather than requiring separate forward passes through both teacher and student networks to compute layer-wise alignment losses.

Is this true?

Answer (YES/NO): NO